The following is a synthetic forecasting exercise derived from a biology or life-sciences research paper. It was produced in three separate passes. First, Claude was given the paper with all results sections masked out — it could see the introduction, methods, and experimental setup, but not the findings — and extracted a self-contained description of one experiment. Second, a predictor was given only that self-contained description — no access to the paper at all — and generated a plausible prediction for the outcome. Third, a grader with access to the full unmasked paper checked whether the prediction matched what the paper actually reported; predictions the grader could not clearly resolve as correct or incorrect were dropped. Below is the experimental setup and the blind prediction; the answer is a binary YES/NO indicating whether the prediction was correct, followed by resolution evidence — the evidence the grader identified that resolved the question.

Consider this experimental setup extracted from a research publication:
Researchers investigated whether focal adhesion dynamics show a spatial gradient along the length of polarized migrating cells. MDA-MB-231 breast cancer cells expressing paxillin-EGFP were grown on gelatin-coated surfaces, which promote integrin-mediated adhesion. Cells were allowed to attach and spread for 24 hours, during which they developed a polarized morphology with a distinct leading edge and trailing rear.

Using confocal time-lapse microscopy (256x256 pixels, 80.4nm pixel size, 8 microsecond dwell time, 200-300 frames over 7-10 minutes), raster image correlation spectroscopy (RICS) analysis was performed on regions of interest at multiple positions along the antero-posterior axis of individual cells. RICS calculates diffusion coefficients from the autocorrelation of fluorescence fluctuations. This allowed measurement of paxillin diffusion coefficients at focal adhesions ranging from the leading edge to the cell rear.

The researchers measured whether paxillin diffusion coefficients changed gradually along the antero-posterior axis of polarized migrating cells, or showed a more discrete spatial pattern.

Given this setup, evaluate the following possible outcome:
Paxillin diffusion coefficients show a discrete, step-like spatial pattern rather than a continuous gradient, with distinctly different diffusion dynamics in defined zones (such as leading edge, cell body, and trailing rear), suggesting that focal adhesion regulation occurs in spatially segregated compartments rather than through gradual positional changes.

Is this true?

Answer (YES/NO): NO